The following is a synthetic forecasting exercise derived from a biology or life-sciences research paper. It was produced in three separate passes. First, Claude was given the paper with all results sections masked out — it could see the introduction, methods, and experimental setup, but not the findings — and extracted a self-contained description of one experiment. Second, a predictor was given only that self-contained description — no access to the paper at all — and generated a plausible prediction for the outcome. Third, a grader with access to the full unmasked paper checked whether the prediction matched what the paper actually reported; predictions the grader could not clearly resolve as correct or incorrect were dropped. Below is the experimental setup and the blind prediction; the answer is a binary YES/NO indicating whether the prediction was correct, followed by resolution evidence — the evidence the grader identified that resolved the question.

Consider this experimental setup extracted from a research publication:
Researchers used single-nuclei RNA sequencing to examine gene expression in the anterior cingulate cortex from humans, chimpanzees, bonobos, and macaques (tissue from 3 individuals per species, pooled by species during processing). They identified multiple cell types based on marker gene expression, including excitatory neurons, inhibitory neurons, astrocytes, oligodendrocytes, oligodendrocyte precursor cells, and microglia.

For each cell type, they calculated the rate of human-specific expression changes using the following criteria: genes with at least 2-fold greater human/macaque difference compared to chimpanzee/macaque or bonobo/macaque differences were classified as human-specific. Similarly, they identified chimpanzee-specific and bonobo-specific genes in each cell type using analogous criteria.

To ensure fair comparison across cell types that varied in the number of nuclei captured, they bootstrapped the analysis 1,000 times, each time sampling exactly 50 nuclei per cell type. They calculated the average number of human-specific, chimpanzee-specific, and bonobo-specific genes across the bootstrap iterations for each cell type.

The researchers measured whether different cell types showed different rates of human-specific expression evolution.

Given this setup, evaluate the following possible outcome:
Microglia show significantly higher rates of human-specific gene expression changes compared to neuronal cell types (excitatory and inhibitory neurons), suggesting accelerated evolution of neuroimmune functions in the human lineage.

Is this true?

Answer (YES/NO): NO